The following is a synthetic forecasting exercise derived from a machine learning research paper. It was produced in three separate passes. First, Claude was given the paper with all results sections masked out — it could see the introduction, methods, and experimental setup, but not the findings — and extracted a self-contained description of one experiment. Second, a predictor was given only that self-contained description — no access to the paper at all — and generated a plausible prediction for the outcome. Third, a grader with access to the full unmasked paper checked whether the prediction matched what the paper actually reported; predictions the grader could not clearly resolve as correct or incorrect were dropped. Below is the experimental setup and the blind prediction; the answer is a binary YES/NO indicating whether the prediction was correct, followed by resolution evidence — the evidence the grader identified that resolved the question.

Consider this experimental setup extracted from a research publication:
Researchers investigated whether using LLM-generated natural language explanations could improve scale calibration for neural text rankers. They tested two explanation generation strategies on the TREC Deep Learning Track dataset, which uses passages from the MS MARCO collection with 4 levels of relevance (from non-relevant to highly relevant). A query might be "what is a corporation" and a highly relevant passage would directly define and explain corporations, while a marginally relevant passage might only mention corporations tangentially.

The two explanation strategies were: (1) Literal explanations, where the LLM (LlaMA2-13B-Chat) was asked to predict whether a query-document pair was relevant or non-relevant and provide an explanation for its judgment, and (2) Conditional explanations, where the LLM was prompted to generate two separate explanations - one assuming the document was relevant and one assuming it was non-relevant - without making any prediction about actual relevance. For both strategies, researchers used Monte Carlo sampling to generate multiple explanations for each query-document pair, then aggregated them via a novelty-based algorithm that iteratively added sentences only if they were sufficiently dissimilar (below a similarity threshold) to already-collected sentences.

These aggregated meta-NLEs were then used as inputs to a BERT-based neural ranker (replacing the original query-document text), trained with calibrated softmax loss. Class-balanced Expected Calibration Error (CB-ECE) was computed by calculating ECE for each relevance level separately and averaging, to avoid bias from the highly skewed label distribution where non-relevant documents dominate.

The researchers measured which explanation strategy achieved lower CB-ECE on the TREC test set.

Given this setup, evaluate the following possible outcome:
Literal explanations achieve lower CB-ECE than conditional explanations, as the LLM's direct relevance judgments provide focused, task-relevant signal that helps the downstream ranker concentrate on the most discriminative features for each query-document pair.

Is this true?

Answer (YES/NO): NO